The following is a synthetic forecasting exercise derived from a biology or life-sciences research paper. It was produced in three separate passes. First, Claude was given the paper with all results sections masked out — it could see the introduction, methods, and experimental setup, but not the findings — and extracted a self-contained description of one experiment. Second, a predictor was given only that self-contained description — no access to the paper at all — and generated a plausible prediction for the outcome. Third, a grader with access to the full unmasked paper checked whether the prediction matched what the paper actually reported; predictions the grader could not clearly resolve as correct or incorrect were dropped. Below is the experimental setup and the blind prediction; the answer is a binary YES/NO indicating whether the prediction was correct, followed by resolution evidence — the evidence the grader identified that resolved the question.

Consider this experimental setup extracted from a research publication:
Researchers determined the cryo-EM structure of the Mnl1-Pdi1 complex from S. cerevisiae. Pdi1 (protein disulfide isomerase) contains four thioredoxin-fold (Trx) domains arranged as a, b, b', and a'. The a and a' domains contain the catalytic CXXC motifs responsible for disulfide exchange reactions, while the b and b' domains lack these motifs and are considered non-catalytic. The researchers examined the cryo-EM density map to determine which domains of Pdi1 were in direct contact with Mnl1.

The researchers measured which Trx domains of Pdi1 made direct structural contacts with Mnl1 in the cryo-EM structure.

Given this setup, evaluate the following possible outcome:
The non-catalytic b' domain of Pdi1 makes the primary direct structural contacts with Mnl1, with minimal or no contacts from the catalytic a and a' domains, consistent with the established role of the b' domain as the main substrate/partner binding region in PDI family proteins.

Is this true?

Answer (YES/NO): NO